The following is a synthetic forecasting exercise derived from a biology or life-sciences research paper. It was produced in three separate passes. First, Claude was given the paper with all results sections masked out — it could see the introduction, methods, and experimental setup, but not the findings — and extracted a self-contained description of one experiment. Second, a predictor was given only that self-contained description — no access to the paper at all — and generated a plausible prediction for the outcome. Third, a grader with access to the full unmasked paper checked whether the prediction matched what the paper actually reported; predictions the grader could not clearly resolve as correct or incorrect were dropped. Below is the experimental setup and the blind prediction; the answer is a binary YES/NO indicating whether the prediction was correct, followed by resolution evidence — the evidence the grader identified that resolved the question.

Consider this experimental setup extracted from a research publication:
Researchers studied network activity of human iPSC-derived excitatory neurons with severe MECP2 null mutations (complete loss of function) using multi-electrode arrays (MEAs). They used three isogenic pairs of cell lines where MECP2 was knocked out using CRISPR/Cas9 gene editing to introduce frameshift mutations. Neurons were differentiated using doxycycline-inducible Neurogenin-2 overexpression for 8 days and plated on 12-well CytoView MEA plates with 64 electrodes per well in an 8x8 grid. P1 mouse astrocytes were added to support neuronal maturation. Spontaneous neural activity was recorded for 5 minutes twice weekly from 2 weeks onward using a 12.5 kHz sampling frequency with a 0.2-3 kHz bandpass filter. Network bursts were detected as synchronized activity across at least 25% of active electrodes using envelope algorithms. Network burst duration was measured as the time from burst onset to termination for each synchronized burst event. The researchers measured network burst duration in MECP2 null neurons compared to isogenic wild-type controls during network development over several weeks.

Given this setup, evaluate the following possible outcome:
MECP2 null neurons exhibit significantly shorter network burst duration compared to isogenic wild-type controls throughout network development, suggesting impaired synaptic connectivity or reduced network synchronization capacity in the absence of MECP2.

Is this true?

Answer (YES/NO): NO